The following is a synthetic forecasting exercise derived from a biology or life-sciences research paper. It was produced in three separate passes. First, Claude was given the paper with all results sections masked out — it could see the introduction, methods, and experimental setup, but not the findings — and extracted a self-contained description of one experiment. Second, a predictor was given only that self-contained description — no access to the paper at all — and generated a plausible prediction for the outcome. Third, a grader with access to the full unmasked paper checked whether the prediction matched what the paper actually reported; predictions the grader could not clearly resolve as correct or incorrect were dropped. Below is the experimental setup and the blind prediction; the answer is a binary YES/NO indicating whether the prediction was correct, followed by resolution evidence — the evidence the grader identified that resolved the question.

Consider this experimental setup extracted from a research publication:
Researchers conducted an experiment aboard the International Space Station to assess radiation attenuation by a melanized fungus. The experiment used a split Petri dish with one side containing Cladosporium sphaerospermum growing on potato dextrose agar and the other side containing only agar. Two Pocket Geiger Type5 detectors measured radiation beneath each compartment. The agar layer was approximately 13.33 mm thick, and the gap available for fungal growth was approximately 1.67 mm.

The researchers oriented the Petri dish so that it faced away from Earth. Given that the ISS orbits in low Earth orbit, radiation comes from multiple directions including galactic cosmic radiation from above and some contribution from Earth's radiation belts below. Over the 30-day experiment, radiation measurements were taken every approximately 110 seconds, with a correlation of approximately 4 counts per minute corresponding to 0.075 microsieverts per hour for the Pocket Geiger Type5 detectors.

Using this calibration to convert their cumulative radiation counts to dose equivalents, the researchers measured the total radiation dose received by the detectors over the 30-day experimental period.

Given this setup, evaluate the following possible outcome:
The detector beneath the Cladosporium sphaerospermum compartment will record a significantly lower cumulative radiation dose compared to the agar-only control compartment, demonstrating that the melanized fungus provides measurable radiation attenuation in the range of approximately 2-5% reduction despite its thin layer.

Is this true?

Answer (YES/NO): YES